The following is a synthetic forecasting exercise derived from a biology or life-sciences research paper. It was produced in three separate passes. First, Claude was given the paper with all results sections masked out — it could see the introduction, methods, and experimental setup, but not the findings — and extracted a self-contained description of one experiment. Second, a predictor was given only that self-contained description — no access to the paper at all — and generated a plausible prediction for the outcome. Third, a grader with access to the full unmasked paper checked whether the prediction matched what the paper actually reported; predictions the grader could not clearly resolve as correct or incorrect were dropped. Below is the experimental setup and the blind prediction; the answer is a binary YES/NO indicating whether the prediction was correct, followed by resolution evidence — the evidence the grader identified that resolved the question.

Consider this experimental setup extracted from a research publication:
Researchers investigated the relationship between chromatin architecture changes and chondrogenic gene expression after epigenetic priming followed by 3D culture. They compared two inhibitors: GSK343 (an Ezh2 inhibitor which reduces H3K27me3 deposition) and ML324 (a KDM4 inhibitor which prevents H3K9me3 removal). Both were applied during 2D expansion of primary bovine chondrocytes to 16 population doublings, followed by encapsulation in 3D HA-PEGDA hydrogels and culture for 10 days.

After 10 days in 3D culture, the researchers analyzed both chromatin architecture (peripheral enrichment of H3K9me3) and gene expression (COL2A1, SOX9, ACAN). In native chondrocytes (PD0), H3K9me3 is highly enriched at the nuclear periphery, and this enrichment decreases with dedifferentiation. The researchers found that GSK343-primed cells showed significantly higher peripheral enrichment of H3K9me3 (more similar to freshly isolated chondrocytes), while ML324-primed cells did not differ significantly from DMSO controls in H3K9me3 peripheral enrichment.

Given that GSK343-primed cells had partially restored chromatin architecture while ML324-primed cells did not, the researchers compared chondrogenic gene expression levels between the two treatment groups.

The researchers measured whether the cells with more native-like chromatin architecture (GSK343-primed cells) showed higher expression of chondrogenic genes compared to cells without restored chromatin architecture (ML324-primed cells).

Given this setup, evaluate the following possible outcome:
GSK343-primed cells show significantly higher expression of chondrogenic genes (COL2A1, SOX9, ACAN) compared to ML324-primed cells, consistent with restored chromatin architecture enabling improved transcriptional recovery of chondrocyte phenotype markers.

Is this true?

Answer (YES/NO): NO